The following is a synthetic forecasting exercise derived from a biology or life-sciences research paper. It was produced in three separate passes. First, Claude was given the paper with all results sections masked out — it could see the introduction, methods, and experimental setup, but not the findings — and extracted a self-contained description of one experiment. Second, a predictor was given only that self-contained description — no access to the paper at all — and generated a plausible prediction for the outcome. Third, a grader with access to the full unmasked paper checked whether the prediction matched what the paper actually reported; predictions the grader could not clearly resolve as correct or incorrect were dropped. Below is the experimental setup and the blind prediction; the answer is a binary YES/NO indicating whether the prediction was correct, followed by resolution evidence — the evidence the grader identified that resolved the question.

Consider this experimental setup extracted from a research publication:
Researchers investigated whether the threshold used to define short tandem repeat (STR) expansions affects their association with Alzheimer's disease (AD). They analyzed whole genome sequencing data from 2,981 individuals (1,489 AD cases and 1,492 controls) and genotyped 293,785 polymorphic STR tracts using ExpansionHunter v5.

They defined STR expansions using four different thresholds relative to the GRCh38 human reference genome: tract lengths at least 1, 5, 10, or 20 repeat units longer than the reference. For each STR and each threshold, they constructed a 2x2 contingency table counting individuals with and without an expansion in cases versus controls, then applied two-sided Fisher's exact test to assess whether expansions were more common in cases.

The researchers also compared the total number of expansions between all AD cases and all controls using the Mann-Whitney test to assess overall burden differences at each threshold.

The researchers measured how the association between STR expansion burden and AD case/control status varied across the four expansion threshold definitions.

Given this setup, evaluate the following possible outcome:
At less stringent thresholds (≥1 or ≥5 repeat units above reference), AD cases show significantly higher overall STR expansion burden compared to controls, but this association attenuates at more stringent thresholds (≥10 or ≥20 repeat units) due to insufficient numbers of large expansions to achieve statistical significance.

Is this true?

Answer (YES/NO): NO